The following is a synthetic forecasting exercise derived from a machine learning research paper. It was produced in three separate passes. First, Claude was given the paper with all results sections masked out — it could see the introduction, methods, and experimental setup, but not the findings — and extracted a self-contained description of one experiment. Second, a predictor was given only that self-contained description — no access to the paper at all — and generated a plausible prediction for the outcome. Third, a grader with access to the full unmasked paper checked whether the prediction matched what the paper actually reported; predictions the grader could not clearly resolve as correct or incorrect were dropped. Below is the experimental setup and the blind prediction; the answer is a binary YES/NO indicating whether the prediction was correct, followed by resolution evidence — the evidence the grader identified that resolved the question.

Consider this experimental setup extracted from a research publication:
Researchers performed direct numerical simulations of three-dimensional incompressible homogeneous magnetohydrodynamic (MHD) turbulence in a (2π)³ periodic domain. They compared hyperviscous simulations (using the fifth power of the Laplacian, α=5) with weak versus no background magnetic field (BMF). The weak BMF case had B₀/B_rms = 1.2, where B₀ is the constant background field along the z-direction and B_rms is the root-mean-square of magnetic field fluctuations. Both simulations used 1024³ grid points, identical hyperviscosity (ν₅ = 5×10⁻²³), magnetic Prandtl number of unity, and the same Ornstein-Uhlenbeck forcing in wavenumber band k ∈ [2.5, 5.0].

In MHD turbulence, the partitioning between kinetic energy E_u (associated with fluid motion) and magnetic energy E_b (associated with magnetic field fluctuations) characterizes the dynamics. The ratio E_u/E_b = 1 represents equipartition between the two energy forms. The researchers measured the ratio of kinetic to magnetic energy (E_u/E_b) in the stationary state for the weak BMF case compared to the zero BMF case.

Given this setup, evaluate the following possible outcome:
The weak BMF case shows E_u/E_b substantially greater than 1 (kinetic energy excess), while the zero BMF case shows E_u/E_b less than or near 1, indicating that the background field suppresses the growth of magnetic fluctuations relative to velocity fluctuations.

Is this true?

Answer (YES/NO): NO